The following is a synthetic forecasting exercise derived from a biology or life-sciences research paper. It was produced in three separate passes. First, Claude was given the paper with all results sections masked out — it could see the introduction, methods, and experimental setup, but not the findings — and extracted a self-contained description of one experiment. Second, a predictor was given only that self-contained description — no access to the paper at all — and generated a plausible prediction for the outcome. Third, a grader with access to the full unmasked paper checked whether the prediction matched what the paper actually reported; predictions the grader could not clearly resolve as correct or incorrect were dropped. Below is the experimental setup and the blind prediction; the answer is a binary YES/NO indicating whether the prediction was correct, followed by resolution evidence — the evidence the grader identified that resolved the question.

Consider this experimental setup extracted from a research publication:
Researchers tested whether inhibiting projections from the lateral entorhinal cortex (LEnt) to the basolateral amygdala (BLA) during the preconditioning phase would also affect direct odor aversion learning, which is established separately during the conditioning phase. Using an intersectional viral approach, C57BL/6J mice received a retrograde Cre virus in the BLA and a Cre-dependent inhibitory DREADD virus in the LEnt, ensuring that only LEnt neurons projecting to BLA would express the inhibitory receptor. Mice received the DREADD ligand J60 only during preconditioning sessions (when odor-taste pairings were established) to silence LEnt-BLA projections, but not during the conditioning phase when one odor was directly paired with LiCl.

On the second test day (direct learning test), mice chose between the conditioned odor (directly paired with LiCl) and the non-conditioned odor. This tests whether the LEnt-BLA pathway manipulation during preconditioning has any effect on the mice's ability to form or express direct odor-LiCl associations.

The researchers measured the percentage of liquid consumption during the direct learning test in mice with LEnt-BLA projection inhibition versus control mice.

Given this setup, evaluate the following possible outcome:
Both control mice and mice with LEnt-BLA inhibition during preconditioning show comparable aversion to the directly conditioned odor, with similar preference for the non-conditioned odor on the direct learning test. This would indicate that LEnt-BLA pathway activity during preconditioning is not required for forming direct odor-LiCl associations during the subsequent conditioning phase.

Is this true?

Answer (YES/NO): YES